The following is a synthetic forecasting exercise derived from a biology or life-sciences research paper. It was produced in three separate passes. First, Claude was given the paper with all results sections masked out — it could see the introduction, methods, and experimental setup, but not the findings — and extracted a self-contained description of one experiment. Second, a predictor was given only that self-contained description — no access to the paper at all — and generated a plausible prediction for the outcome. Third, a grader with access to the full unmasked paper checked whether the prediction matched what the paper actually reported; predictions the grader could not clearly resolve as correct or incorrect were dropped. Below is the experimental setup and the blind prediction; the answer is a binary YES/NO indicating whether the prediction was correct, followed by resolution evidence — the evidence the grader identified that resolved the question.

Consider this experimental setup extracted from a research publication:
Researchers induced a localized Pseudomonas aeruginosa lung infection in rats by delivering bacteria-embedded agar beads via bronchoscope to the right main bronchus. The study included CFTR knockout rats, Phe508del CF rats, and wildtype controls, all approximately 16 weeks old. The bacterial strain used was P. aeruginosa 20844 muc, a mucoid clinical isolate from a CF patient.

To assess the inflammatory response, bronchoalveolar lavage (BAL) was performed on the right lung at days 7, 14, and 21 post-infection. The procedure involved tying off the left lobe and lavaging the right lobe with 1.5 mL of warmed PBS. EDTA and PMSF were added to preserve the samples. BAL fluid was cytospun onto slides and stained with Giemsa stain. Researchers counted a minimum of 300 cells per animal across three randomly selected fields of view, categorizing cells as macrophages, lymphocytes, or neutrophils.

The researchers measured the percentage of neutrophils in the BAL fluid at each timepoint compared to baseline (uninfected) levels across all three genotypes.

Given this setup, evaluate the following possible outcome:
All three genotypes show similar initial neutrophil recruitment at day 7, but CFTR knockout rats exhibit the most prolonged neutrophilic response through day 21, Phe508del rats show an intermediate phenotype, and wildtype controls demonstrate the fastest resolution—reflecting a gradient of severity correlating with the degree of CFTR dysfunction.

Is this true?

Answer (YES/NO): NO